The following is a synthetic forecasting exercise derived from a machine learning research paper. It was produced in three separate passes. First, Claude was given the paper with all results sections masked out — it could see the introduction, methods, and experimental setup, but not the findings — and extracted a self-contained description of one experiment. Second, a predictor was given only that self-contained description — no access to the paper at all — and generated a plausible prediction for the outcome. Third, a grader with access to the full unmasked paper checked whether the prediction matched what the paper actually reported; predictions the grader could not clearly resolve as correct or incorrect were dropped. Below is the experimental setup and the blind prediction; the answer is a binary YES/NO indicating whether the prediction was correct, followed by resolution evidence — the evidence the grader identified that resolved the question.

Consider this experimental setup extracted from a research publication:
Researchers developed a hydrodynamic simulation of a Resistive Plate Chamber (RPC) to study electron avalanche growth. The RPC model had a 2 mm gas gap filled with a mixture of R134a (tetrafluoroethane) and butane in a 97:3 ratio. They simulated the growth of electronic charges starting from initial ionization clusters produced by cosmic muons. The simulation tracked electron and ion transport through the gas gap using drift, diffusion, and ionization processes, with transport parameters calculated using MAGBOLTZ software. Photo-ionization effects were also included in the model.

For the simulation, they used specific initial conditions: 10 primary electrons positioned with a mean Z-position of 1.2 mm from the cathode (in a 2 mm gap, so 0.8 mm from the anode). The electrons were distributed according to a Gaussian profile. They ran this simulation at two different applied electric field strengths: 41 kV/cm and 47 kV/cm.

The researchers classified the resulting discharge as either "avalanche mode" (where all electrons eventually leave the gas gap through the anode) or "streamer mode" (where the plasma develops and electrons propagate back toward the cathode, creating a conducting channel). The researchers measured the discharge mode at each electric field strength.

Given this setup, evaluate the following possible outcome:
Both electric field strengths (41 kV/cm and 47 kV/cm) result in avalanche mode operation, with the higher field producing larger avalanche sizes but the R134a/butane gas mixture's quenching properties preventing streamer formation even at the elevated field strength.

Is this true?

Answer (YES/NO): NO